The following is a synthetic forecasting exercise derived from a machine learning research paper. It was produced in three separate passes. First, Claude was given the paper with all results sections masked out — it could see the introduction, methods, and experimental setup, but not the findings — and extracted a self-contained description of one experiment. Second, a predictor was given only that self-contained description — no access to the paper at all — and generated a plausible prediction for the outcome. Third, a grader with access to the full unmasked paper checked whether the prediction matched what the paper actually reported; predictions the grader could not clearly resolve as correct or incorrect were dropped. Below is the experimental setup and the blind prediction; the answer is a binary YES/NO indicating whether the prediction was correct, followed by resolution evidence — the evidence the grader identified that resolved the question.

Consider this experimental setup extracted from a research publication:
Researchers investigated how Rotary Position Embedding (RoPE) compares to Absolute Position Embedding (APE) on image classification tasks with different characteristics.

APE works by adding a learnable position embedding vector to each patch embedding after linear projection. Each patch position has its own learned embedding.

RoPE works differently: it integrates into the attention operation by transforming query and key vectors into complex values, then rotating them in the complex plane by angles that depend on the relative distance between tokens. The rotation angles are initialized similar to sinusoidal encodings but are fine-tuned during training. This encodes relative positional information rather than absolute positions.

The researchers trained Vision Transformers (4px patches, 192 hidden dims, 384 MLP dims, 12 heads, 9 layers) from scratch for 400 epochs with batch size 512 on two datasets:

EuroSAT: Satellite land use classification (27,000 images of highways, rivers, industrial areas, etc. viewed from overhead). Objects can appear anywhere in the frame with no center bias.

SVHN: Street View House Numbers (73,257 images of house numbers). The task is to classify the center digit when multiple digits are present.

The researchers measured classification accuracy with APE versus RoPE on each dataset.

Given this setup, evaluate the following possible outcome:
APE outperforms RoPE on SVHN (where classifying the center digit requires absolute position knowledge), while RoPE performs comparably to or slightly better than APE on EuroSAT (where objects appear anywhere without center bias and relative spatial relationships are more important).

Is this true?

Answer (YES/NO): NO